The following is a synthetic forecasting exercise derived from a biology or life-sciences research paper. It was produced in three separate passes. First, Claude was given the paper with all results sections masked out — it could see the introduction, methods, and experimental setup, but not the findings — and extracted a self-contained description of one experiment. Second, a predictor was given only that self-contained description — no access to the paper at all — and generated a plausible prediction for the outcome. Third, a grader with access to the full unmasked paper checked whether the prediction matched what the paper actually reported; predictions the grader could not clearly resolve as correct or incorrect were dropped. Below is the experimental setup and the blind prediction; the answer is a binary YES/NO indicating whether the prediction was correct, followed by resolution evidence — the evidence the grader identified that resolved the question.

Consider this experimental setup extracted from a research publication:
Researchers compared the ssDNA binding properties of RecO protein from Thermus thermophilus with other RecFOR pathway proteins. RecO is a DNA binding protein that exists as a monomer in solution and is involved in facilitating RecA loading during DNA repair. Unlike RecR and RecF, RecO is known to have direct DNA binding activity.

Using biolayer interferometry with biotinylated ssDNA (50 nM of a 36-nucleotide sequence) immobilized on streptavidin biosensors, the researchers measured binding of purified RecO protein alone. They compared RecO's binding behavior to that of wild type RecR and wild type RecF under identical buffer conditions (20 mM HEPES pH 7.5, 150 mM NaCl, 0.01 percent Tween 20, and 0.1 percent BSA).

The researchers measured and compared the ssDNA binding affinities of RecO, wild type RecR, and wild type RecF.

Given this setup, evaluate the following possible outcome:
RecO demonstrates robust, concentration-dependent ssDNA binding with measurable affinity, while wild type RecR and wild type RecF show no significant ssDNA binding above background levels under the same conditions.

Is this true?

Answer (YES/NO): YES